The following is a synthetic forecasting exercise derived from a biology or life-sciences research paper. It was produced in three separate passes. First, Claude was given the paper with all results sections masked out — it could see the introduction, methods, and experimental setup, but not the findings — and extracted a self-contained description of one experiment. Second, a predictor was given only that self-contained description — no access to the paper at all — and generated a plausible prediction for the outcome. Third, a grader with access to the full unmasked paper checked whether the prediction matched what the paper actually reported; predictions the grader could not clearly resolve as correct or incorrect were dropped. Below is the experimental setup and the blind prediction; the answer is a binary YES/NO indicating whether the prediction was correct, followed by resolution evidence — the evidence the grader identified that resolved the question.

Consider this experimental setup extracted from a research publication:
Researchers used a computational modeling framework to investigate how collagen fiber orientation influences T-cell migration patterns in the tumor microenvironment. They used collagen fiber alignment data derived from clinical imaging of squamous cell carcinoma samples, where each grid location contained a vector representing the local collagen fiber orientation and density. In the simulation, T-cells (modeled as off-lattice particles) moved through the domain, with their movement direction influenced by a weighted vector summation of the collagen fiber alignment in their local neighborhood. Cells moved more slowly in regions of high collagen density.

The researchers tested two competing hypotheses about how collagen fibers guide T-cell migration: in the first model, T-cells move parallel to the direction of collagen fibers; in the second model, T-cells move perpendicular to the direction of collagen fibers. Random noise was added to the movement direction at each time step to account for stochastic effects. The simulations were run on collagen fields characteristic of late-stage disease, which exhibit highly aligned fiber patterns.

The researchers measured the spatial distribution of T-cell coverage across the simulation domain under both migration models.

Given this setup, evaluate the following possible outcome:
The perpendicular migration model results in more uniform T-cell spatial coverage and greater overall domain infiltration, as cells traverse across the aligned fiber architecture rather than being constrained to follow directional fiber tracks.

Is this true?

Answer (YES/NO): YES